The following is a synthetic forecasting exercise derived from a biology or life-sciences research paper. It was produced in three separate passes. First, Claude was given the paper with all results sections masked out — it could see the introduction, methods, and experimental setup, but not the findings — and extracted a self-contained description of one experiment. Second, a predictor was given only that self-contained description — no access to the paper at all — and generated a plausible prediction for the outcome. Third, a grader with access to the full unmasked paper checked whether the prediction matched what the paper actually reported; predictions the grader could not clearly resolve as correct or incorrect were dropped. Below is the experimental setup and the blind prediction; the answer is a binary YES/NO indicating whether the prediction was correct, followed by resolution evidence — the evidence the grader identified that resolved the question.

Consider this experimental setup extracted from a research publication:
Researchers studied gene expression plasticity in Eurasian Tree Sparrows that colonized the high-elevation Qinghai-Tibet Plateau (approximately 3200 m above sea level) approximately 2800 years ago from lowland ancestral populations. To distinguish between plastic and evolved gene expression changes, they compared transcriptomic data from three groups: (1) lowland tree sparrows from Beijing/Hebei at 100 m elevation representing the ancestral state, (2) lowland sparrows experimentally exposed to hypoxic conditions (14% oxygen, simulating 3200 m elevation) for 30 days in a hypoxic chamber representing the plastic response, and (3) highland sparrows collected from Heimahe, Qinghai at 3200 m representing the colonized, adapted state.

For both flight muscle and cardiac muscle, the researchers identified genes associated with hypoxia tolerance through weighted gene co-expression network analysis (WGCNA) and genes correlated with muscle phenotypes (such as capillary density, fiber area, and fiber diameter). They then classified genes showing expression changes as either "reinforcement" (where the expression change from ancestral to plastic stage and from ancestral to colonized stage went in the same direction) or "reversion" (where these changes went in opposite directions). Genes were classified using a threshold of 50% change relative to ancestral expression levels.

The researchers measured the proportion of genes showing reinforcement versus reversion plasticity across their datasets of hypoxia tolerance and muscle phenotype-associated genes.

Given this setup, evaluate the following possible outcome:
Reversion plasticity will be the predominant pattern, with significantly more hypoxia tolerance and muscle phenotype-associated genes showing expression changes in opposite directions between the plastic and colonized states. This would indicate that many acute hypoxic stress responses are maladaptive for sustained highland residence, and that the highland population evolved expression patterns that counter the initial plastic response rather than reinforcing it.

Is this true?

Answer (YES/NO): YES